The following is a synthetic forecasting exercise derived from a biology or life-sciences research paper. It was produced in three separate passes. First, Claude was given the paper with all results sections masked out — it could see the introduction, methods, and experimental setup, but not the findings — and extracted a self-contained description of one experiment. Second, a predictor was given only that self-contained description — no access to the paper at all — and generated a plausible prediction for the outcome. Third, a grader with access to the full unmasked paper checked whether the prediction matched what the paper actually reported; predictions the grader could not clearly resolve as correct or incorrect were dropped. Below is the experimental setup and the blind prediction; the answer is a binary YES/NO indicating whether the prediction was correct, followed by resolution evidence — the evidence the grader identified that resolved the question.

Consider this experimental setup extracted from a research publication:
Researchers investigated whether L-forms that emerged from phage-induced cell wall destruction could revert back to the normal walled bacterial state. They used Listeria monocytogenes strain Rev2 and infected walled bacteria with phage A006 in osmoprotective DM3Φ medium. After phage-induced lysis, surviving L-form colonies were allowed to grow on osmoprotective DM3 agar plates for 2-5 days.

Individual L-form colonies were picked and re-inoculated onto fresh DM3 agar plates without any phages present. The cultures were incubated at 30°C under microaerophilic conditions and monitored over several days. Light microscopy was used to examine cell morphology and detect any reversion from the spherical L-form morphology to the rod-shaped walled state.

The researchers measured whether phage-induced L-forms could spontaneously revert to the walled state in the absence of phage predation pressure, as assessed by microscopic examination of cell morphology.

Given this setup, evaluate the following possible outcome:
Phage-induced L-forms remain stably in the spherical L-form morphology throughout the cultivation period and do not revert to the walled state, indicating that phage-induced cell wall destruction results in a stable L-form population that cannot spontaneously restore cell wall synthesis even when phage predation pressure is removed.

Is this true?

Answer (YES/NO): NO